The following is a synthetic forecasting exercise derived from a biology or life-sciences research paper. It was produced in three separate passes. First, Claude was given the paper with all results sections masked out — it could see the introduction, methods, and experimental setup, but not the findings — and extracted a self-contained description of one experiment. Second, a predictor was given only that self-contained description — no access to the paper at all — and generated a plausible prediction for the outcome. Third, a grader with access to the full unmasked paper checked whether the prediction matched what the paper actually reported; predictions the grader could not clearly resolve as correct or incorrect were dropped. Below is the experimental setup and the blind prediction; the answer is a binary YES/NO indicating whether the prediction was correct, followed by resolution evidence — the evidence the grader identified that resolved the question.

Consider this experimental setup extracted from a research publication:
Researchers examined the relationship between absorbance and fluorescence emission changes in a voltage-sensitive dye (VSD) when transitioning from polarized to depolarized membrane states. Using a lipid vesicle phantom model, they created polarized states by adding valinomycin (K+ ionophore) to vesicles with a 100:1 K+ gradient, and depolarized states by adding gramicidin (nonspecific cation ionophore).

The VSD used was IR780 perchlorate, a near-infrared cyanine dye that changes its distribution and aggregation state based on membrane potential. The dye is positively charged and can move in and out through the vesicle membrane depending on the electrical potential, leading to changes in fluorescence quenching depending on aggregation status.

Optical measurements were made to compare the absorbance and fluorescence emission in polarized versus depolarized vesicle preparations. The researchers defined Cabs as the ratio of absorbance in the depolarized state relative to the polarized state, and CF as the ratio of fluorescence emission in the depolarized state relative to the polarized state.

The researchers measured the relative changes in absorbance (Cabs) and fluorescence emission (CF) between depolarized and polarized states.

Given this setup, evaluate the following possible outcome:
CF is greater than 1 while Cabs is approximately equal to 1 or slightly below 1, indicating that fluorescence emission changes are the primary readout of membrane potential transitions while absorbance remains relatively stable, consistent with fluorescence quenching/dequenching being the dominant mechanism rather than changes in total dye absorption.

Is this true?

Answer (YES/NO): NO